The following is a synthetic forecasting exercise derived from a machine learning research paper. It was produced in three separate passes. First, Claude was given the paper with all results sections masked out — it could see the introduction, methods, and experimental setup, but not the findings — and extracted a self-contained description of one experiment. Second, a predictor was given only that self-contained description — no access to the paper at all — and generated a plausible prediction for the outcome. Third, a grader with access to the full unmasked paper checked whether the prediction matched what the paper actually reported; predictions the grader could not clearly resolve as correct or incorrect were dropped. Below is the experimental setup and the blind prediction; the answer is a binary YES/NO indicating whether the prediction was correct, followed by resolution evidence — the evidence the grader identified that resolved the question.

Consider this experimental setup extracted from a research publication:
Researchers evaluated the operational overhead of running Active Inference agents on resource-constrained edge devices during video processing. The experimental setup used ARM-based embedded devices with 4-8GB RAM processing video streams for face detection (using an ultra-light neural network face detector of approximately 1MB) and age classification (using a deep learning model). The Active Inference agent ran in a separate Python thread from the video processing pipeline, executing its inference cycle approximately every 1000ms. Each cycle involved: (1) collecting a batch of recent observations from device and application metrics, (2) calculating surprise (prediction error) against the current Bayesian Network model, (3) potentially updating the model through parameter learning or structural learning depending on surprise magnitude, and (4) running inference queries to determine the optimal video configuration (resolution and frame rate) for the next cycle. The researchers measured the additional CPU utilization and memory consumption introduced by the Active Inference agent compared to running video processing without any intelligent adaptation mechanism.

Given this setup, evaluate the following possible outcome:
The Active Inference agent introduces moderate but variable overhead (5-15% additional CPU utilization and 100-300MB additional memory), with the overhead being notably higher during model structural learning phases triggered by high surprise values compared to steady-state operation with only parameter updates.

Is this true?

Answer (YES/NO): NO